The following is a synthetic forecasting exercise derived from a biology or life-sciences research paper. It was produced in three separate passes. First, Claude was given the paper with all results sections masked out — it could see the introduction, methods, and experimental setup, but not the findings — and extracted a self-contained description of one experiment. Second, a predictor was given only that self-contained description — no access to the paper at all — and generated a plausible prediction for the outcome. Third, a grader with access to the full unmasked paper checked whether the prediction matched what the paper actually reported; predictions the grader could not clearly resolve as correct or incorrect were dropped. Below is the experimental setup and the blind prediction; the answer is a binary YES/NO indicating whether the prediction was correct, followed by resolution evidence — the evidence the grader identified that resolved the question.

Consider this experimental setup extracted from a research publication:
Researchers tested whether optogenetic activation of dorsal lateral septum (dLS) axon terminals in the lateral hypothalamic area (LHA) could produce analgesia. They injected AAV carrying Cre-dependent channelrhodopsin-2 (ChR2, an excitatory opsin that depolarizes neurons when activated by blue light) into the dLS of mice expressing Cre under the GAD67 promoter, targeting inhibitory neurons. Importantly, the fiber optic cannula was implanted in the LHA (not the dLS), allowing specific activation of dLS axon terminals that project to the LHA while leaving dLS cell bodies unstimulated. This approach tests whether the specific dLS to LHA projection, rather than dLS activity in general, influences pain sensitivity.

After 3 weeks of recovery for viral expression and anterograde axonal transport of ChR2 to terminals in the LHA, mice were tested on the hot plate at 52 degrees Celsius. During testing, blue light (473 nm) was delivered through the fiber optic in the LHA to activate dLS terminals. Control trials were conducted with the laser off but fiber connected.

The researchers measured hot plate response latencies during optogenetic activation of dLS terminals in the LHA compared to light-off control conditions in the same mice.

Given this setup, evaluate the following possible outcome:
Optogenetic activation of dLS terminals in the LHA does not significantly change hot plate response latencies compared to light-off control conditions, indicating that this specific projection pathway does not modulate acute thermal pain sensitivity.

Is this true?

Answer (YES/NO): NO